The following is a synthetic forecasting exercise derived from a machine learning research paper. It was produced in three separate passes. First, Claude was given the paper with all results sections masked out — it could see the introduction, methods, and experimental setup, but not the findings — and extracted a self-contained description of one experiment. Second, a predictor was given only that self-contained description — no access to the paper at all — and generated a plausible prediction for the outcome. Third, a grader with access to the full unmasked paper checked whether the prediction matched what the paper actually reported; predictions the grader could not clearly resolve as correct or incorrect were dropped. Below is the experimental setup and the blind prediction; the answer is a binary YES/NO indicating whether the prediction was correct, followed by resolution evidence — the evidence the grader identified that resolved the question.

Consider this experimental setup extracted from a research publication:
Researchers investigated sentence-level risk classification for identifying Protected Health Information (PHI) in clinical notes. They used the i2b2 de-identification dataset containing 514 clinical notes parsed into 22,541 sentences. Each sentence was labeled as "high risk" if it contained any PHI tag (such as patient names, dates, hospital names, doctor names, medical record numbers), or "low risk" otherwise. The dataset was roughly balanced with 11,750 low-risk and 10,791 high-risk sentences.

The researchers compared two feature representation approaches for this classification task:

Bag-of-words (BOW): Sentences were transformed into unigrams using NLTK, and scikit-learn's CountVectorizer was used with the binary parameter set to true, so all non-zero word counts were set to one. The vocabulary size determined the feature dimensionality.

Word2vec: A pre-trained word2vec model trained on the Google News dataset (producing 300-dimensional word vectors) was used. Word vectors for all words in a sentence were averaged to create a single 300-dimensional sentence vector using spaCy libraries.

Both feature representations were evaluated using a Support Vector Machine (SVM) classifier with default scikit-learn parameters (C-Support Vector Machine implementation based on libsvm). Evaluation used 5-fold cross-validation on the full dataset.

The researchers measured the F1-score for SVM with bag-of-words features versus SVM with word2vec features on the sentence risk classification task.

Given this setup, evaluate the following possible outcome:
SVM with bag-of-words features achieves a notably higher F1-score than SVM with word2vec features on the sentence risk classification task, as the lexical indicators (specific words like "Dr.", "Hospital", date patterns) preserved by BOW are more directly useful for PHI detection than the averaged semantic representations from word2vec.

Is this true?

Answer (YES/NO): NO